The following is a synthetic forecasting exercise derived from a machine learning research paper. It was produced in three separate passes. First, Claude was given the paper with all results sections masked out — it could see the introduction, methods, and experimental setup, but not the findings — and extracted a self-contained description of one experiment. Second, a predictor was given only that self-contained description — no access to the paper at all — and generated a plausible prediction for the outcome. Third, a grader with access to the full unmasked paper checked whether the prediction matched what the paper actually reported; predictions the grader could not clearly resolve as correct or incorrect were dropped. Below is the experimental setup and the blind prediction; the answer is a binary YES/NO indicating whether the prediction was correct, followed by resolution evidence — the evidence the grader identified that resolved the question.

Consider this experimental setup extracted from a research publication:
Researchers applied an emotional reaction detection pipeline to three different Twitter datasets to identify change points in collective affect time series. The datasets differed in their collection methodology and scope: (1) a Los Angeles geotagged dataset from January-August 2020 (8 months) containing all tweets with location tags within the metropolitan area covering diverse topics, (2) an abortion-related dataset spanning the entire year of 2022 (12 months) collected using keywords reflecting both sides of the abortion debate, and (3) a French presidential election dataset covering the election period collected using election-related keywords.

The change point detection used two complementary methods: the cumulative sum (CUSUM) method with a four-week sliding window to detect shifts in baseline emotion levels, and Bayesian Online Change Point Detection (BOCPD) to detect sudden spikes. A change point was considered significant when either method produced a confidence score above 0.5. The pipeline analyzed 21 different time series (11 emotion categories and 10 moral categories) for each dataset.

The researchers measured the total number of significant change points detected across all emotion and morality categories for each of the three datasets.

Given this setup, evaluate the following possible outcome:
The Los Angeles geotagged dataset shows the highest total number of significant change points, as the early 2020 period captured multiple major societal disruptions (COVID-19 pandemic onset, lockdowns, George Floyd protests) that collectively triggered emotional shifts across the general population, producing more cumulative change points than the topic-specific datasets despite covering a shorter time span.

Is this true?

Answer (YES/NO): NO